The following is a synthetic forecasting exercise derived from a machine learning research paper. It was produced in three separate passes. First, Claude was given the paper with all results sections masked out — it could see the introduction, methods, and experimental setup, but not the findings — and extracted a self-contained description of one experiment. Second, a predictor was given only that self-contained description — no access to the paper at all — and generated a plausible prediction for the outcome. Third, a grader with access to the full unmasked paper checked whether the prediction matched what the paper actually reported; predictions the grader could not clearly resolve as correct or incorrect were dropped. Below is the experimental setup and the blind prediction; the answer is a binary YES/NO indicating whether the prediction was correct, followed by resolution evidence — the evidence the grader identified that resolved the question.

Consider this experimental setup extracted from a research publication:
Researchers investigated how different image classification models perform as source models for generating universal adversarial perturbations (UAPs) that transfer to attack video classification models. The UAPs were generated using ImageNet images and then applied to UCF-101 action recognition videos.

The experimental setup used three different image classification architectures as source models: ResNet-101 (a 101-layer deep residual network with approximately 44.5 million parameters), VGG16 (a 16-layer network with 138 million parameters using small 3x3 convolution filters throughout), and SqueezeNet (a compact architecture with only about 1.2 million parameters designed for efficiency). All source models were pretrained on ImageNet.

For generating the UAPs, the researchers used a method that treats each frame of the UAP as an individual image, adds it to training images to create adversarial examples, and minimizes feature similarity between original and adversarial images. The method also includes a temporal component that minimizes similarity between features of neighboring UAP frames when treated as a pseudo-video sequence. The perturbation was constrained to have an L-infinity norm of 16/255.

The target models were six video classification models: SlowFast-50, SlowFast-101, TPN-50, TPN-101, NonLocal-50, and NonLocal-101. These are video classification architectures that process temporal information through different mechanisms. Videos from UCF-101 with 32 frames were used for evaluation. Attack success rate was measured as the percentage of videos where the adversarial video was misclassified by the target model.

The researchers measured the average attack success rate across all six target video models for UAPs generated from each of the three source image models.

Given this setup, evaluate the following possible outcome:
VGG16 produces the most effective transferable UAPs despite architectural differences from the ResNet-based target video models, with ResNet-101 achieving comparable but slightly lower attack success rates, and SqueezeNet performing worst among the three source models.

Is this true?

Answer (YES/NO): NO